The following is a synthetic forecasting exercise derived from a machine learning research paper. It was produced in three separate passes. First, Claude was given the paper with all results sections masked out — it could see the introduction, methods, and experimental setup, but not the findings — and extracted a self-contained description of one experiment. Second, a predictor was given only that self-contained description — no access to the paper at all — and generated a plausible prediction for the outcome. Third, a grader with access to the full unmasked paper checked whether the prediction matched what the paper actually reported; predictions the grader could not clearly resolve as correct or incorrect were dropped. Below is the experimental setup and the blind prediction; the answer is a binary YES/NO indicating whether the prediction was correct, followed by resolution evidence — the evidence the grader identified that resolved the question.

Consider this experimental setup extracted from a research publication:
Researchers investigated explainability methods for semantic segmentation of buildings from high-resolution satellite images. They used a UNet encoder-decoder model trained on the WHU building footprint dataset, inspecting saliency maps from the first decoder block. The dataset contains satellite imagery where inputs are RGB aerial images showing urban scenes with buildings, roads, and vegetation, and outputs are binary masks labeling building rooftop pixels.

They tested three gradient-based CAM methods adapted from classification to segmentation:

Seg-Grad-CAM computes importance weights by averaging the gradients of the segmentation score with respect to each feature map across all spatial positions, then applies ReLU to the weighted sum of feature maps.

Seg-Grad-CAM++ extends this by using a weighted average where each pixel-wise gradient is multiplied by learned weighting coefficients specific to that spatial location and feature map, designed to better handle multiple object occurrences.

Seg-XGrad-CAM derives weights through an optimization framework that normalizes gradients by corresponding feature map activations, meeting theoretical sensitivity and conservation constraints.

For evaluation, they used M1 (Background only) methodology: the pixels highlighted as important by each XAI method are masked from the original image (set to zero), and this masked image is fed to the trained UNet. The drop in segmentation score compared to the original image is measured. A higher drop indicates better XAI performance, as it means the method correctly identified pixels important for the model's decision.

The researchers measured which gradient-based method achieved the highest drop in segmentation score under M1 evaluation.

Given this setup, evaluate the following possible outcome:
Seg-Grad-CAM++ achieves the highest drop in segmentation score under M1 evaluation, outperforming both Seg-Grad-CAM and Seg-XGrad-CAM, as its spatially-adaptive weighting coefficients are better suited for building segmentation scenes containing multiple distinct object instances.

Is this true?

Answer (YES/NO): YES